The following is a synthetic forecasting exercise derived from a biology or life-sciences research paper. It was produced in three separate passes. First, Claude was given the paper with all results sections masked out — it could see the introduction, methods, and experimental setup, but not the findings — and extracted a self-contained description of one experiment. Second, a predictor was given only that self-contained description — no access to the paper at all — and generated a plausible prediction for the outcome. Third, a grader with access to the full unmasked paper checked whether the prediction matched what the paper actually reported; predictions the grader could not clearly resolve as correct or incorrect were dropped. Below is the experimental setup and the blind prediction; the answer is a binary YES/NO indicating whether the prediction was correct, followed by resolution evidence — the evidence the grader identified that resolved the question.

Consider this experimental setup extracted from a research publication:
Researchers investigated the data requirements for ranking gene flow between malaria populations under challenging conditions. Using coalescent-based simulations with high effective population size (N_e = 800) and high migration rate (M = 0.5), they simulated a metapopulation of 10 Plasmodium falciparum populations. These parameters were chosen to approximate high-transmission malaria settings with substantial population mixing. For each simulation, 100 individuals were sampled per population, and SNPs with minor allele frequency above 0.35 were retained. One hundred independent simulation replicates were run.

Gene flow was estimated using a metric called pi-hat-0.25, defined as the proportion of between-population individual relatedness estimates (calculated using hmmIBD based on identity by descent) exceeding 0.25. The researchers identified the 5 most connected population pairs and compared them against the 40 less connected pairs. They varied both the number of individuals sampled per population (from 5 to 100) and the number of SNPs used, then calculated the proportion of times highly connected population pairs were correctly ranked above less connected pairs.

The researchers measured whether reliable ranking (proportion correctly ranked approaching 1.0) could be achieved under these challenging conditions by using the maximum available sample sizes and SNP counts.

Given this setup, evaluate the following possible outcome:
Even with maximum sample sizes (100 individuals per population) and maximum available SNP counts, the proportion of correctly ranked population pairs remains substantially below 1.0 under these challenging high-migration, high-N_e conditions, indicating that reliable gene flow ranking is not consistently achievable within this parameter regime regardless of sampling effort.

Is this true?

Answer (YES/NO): YES